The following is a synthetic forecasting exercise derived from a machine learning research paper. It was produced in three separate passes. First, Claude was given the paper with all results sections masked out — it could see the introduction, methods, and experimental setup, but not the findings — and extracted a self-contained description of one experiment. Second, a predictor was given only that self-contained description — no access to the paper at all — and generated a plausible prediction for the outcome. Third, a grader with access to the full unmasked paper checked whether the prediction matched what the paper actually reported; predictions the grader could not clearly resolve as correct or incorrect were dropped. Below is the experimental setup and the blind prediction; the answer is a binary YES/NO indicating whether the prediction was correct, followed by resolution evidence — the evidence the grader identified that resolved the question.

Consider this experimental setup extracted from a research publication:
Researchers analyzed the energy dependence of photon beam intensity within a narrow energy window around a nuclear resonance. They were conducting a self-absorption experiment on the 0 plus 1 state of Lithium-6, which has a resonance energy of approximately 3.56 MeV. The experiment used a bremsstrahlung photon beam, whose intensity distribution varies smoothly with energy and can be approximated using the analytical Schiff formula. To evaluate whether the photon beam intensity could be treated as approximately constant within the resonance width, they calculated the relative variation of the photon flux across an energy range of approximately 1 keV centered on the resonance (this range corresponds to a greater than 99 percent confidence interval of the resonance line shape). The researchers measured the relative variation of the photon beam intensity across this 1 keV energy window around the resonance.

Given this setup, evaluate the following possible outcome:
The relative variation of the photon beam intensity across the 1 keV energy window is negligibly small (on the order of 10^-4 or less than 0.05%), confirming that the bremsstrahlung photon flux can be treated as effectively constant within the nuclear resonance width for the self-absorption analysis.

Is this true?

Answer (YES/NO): NO